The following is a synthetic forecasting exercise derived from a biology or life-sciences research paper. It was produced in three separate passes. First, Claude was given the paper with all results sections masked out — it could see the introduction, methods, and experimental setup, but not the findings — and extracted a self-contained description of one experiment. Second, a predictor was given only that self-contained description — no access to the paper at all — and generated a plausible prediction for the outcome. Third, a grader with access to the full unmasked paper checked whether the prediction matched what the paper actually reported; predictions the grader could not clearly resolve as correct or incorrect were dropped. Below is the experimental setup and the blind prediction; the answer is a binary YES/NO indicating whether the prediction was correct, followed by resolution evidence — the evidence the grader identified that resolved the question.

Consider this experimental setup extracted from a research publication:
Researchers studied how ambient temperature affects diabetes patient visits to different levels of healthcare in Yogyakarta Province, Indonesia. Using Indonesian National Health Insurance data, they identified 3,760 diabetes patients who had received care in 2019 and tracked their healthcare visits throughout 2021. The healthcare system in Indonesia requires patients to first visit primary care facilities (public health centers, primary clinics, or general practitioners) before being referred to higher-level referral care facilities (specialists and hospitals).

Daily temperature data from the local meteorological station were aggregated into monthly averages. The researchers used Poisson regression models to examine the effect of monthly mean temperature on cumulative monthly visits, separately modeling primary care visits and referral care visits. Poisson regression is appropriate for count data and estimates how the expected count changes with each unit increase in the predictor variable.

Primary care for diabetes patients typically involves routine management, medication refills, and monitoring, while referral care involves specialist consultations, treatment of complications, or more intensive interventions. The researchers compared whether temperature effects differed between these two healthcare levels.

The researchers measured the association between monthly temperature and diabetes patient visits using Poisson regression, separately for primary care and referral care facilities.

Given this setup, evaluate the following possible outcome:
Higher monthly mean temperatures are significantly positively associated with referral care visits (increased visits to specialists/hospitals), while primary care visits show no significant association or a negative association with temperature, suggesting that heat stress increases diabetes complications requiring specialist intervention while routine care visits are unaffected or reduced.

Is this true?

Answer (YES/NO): NO